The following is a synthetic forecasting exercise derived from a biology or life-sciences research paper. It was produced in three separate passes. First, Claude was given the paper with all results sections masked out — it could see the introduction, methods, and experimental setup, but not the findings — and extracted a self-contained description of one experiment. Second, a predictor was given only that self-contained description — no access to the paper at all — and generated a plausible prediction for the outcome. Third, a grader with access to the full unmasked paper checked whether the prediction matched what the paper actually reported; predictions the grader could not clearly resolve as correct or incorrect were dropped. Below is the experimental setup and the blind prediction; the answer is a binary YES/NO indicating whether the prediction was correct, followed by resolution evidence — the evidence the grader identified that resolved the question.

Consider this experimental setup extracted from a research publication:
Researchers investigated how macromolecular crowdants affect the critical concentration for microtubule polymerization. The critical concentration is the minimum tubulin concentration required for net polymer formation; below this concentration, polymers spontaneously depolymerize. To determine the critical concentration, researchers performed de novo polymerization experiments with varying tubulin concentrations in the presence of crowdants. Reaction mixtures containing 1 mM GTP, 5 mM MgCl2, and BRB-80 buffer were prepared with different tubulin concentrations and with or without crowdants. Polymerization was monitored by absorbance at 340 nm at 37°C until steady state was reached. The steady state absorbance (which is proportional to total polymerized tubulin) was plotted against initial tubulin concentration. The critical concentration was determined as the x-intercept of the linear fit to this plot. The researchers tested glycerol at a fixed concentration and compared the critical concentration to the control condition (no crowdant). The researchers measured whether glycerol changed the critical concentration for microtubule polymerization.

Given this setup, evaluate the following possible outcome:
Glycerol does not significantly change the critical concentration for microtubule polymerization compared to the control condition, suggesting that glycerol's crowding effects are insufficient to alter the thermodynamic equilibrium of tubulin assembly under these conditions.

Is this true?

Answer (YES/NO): NO